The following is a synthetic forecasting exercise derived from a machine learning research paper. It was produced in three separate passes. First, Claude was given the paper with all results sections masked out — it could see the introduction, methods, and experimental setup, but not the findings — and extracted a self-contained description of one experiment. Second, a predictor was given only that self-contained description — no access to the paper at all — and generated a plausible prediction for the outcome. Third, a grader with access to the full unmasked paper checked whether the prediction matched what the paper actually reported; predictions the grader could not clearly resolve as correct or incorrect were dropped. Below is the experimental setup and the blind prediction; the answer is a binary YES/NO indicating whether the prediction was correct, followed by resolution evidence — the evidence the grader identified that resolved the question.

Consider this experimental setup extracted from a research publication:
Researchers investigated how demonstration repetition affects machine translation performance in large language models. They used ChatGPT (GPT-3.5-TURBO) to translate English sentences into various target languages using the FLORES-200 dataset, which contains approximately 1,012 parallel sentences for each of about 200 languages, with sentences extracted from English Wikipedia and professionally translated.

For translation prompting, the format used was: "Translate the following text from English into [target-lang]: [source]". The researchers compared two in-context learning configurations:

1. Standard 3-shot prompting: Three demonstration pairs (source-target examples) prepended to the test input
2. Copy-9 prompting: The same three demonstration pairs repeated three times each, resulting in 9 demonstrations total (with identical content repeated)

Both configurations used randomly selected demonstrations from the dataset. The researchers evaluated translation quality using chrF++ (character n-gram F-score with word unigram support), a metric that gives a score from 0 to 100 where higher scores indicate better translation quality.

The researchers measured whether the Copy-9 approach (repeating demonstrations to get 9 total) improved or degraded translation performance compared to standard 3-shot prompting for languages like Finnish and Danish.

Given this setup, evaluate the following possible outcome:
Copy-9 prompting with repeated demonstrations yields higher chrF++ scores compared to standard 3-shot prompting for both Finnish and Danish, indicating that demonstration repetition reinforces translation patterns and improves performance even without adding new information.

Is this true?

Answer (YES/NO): NO